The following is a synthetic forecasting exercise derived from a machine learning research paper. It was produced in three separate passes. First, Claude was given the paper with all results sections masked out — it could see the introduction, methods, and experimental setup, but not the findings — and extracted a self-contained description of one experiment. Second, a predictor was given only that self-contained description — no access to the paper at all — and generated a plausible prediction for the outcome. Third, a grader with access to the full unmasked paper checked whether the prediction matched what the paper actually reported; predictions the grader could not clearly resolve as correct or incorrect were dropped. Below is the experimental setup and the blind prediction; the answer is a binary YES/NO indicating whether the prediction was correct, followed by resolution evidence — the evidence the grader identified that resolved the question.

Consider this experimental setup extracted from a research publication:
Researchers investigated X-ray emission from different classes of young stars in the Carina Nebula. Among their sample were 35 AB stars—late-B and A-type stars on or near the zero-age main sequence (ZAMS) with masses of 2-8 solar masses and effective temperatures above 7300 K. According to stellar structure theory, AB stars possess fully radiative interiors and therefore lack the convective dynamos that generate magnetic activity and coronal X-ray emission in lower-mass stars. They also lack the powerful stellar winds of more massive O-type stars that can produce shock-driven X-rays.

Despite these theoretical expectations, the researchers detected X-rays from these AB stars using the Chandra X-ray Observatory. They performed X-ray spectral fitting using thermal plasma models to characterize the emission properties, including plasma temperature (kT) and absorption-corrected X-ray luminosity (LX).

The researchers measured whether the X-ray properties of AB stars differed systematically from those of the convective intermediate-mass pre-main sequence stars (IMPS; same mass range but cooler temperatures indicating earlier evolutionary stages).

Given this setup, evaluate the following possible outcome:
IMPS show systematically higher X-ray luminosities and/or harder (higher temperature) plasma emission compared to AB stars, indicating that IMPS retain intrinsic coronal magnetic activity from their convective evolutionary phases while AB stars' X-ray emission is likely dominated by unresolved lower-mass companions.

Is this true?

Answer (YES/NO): YES